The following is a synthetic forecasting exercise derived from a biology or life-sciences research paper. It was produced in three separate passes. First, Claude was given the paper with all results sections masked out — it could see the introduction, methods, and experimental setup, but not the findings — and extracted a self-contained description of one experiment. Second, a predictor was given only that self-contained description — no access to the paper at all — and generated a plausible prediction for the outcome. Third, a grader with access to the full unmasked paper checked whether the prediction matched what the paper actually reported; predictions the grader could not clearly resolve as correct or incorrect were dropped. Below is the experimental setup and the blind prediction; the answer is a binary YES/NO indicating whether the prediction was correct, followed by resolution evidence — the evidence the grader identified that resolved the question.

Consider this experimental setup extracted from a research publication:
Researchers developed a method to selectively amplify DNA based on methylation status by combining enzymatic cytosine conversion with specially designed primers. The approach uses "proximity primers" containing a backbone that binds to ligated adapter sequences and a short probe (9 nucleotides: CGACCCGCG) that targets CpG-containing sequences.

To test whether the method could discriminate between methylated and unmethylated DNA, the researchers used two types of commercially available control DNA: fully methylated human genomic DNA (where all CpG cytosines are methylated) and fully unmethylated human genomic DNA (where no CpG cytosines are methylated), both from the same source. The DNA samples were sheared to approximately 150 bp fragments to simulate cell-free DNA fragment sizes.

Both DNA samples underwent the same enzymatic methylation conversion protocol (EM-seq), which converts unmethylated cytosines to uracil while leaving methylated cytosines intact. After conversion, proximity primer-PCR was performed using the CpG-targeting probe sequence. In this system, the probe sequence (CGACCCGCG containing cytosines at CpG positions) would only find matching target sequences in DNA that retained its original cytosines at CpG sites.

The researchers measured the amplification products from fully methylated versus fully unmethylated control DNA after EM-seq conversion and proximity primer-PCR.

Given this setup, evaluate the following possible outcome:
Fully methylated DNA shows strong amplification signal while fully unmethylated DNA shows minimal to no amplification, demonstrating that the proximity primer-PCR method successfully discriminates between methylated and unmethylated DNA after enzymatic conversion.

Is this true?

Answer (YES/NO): YES